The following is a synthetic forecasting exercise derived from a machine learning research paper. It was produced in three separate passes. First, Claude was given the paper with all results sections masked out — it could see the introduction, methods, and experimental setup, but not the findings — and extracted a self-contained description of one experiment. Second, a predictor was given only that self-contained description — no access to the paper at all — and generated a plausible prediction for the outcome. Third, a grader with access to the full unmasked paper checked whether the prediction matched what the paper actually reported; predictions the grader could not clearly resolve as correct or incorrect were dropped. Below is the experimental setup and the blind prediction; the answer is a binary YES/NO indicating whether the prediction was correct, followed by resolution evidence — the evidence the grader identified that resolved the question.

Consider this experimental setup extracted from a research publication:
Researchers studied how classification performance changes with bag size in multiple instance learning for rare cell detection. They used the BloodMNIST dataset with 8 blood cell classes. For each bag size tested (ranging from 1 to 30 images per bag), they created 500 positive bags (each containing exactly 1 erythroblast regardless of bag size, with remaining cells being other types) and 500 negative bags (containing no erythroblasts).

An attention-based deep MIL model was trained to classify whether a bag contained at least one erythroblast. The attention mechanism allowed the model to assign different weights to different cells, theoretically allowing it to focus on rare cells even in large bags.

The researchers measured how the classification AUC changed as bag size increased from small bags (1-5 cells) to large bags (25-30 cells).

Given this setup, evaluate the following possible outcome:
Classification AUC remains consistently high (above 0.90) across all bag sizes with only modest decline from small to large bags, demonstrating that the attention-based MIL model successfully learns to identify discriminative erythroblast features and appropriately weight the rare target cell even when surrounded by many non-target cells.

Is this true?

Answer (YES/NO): NO